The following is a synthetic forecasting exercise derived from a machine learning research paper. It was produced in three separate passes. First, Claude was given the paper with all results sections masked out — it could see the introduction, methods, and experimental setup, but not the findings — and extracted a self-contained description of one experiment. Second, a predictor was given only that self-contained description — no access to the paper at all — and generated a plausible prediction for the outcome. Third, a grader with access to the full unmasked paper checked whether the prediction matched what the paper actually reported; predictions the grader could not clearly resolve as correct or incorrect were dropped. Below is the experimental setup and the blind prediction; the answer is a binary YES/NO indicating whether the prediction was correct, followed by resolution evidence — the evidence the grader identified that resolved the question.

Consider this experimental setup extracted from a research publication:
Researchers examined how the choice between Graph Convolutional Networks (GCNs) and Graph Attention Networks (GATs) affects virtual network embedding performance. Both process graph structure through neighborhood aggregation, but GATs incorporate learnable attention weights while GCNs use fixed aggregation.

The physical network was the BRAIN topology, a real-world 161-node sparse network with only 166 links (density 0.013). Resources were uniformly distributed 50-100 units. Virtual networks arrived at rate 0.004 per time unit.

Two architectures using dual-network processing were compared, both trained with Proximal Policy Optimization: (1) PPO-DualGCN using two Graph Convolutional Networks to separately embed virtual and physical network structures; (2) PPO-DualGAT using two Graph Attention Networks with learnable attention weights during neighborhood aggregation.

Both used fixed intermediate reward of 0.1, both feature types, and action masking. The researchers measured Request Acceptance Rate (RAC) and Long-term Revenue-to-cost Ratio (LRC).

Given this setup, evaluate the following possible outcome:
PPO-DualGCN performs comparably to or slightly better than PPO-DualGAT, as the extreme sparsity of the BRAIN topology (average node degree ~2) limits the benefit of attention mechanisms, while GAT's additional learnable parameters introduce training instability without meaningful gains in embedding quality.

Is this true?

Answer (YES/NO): NO